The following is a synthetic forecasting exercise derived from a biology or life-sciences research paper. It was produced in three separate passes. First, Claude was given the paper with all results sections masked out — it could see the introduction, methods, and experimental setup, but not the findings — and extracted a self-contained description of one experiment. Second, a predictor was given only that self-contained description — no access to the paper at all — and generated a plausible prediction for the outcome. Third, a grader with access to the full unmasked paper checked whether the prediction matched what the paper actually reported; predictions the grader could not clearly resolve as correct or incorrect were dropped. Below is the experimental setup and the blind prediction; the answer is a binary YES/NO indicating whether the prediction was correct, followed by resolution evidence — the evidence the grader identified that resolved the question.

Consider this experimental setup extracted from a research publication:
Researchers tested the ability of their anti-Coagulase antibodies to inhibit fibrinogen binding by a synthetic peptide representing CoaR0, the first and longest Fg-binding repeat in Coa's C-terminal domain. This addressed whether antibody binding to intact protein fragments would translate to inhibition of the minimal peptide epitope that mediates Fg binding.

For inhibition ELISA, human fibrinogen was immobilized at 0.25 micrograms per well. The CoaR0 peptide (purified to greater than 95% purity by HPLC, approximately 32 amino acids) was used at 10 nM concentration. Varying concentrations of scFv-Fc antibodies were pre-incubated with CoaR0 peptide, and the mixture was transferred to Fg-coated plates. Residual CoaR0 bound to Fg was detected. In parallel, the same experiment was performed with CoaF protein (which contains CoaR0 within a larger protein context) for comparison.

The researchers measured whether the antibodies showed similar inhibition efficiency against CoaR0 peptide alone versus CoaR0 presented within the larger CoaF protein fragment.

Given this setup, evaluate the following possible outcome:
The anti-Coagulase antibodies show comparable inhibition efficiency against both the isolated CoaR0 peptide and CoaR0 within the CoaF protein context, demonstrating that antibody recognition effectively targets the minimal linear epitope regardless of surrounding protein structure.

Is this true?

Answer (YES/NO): NO